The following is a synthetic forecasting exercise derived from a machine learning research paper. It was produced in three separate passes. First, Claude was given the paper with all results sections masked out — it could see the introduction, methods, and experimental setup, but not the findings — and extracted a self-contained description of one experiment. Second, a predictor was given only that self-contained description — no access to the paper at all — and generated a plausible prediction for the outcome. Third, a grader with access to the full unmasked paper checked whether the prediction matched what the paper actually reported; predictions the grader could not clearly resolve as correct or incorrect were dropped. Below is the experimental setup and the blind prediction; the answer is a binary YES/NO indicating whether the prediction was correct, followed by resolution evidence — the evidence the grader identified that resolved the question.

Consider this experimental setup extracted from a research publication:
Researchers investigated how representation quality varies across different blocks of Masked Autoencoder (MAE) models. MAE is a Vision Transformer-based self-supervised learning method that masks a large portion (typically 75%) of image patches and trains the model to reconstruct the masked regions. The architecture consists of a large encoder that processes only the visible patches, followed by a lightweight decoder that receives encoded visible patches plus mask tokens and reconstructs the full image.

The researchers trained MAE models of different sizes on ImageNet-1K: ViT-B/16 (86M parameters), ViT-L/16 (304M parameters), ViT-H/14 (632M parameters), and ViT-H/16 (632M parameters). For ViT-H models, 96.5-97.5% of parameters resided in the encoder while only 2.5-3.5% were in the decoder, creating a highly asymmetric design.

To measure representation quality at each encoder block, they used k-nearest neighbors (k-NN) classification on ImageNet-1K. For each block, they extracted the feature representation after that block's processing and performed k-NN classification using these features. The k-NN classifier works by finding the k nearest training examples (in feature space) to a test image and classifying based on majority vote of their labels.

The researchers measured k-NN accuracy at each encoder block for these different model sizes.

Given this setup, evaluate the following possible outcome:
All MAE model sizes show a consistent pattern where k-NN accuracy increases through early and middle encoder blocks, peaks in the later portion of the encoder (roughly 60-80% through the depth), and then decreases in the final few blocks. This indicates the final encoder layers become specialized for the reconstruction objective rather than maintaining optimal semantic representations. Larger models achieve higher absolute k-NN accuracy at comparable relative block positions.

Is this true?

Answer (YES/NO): NO